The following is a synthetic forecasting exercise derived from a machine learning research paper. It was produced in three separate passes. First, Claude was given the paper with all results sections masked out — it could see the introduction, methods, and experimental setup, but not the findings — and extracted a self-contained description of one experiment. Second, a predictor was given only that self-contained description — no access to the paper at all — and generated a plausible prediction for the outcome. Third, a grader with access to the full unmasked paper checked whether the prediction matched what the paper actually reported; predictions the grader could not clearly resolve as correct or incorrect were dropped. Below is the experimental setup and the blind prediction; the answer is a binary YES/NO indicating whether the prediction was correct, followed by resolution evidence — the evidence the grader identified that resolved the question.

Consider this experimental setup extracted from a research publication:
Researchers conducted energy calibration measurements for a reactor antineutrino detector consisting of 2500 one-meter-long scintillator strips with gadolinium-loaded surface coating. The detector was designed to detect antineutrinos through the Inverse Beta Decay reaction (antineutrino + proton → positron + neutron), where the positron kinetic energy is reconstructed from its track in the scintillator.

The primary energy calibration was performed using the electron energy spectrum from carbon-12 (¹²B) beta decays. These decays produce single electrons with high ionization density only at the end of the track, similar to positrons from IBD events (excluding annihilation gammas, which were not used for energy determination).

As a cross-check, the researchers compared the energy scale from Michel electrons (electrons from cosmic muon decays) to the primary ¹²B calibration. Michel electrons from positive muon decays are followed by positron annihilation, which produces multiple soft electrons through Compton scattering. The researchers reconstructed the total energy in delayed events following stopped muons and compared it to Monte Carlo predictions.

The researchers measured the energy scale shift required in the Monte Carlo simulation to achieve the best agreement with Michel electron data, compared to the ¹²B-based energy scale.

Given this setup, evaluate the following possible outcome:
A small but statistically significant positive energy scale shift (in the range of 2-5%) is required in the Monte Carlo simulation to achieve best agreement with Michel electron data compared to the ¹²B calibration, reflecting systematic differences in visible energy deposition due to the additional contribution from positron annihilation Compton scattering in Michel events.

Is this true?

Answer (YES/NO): NO